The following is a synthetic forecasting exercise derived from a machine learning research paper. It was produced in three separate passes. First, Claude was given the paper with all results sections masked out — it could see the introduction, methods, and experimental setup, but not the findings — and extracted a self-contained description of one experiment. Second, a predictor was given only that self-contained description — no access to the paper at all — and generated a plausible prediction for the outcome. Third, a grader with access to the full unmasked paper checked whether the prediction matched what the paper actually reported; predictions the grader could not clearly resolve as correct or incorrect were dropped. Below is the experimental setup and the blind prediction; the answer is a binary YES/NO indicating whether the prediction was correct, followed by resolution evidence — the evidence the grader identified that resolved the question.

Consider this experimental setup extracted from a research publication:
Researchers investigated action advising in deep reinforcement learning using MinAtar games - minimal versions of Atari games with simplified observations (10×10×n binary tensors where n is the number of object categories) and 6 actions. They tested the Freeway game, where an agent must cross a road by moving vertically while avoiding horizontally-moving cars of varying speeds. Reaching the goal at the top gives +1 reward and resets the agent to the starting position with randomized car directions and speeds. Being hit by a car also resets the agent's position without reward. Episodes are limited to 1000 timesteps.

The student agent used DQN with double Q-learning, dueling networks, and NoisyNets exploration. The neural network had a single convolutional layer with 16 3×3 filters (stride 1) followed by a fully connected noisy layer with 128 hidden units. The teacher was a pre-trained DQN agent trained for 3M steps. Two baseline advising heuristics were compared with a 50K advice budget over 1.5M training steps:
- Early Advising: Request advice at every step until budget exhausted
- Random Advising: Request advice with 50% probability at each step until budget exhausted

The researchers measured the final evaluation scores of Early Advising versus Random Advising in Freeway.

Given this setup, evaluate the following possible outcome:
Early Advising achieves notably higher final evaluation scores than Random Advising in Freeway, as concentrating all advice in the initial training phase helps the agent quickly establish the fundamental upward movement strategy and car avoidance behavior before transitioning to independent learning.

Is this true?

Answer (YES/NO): NO